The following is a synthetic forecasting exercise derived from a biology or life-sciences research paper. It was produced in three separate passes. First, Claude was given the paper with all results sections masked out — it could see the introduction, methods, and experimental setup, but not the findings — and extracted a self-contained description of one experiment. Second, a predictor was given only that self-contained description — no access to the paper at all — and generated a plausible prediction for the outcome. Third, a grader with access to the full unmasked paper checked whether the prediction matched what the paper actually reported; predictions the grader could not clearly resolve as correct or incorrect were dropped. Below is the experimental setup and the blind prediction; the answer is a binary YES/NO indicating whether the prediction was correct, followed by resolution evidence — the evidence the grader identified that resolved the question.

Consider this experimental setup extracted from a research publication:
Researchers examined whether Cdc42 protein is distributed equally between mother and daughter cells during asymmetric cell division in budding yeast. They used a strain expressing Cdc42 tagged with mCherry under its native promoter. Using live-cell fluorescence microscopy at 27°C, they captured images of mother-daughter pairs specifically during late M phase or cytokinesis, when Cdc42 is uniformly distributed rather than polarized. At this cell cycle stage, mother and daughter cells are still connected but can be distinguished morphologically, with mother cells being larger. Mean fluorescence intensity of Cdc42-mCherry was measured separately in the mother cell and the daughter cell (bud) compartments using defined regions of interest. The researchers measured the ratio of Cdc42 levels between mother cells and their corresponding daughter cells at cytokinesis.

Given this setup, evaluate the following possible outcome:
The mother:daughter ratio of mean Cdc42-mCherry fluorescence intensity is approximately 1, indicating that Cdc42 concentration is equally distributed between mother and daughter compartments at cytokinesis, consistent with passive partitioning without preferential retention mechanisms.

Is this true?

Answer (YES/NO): NO